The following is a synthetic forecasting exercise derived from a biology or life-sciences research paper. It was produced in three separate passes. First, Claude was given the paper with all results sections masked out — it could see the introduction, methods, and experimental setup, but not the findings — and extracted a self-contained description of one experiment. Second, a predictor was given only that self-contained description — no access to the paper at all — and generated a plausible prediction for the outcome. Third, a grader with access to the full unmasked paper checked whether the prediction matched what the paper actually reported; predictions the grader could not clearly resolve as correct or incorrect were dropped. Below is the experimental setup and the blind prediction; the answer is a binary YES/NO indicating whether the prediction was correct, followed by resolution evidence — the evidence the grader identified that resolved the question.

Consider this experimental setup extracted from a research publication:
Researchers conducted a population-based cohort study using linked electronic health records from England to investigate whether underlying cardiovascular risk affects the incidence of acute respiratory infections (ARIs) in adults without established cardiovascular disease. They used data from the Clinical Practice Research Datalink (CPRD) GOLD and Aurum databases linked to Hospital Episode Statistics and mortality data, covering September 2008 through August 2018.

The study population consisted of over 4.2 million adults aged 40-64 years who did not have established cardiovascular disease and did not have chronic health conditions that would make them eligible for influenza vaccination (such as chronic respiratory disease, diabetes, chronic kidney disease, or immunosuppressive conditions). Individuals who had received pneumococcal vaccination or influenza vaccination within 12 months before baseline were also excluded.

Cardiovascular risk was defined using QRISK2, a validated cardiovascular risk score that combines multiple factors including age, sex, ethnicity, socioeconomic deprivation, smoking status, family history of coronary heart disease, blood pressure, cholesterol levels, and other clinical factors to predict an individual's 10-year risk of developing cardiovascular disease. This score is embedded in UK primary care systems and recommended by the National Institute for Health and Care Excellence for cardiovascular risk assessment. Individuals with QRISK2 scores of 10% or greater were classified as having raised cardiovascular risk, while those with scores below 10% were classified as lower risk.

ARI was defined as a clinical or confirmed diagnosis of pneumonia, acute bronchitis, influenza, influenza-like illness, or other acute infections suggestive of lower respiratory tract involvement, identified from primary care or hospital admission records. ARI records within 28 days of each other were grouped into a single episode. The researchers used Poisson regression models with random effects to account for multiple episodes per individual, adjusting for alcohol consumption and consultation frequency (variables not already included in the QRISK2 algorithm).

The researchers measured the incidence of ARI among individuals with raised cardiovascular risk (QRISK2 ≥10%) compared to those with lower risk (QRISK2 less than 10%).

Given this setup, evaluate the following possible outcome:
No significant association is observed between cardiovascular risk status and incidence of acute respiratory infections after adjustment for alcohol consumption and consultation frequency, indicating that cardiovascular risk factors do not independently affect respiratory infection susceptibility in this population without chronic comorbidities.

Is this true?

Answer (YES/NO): NO